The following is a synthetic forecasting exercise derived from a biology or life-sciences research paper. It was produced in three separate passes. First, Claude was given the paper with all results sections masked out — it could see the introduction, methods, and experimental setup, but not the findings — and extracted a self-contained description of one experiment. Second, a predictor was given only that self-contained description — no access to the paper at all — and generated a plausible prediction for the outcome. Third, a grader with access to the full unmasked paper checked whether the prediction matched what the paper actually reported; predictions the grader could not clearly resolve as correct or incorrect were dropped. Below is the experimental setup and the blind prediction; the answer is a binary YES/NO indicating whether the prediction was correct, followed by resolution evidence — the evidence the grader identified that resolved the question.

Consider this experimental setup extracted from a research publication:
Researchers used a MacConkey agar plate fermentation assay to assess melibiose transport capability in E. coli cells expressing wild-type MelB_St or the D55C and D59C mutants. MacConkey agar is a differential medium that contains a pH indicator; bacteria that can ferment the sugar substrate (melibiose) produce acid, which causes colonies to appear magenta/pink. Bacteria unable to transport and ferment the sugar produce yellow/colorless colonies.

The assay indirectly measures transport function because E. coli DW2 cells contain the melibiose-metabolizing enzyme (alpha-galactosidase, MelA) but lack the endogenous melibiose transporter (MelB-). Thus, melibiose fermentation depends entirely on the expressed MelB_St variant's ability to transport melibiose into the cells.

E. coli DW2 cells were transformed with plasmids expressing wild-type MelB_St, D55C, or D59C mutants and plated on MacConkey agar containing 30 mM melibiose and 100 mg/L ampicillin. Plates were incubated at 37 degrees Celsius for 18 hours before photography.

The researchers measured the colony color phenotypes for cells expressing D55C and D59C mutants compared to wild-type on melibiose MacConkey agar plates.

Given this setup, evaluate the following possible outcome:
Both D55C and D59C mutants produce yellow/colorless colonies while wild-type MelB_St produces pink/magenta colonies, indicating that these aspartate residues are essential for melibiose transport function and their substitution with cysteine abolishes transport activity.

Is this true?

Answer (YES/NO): NO